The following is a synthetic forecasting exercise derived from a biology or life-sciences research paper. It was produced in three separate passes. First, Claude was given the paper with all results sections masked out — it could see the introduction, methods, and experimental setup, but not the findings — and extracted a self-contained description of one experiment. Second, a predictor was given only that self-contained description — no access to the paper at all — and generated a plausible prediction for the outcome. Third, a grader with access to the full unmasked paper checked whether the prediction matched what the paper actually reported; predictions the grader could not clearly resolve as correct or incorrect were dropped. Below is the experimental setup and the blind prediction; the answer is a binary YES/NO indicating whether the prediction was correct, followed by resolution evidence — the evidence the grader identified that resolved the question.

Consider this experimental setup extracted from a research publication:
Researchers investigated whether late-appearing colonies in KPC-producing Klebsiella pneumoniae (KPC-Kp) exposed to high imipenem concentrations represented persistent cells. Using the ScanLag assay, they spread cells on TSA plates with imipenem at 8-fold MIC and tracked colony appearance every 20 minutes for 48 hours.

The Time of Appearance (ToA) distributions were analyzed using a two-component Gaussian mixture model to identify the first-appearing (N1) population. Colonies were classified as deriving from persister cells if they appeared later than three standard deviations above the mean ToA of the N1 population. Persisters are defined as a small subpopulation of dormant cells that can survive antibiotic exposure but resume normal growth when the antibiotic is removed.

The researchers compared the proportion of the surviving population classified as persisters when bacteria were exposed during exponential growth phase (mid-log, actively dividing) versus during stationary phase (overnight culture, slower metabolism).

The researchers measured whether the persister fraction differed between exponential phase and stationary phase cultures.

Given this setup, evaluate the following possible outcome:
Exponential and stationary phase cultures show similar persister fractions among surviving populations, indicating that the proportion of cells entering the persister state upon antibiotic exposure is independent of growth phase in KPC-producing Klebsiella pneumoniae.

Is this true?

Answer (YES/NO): NO